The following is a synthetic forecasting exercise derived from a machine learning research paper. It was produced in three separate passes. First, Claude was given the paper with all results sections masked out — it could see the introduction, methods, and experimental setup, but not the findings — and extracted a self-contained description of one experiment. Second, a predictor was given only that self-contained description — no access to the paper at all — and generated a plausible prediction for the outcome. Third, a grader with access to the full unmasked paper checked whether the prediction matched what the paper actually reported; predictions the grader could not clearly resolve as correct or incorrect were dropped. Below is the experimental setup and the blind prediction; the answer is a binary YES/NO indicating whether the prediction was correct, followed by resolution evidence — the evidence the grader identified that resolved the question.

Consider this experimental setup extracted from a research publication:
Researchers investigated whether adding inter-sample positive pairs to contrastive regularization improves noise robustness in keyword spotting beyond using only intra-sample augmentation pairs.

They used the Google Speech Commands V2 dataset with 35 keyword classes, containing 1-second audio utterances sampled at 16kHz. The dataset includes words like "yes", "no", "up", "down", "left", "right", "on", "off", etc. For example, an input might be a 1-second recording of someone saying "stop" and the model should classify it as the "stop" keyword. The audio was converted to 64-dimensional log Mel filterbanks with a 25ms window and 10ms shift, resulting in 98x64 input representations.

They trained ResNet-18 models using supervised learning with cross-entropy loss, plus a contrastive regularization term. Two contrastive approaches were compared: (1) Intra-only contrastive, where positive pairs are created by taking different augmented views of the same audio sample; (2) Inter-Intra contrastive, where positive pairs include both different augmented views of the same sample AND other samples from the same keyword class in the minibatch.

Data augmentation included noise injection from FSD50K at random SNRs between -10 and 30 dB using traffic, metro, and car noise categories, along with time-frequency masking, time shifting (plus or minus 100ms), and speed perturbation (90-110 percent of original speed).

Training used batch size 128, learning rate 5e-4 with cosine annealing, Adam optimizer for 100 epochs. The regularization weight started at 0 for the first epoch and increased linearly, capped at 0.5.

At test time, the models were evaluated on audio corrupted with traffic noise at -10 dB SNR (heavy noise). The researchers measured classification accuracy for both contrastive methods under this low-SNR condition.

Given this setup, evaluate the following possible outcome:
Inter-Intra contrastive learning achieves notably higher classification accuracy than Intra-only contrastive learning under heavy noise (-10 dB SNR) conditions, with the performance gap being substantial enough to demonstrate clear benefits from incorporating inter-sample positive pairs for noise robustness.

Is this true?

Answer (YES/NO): NO